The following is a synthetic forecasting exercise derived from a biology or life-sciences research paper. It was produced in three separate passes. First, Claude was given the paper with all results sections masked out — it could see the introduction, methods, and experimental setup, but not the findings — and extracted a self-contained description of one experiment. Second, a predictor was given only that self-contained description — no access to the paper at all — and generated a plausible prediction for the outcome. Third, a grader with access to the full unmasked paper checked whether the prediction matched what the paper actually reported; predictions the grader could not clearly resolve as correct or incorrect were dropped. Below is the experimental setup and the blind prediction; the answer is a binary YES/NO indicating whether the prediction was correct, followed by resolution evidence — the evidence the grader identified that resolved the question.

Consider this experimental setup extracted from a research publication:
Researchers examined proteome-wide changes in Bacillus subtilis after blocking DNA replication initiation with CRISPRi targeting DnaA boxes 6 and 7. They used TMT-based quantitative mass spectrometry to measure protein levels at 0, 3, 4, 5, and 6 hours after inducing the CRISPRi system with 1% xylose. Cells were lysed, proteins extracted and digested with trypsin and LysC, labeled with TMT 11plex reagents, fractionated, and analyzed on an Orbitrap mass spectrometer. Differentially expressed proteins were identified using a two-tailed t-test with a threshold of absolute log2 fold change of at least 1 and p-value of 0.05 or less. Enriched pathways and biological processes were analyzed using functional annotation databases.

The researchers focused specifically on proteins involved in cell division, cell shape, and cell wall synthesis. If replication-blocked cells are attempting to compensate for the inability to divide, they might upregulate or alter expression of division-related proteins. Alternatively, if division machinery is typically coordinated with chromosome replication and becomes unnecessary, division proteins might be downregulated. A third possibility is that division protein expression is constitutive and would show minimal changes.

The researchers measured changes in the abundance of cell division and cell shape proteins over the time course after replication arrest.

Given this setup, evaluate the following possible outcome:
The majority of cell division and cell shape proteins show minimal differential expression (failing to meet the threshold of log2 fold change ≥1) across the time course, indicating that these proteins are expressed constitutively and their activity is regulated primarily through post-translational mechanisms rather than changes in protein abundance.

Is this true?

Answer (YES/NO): YES